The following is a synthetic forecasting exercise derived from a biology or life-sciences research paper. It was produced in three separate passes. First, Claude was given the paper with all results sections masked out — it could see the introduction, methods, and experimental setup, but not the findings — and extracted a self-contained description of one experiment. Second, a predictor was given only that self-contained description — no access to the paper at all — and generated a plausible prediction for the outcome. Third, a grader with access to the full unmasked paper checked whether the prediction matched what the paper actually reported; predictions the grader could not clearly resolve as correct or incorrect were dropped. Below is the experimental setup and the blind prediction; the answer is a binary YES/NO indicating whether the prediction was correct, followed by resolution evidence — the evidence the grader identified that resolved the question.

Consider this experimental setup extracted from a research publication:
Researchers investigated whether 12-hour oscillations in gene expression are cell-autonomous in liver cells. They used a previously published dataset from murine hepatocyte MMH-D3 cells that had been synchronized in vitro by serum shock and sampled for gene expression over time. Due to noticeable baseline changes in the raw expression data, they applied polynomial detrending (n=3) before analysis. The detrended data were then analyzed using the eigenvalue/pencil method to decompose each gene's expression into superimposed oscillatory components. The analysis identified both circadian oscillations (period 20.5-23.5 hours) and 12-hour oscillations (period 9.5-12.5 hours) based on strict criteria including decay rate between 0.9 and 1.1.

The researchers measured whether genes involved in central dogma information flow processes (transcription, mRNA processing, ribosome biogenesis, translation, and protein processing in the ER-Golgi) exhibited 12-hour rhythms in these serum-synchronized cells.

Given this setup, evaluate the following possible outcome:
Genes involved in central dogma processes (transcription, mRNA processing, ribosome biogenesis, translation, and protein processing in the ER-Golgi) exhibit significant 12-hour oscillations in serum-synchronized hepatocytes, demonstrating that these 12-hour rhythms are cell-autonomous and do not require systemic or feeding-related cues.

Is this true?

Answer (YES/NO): YES